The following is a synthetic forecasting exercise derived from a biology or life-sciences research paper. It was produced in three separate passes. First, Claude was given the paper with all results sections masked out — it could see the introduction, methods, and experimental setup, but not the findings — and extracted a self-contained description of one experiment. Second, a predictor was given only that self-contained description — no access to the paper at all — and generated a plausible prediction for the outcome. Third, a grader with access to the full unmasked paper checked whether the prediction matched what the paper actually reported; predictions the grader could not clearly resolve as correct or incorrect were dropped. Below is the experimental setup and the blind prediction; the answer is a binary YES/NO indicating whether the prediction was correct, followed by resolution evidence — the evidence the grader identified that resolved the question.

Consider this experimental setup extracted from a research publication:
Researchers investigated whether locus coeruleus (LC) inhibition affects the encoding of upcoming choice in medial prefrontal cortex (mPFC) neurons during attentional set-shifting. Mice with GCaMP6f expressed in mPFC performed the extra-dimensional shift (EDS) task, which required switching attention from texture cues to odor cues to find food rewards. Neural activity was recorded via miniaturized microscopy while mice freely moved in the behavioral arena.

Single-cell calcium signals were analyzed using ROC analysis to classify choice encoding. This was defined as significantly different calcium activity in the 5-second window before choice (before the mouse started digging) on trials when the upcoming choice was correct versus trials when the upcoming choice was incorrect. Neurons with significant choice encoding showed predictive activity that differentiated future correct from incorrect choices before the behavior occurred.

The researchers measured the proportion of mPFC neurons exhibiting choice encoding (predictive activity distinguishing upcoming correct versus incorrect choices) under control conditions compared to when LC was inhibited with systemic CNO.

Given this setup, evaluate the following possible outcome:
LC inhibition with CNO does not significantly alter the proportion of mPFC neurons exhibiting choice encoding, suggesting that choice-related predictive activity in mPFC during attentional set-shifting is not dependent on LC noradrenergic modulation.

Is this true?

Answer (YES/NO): NO